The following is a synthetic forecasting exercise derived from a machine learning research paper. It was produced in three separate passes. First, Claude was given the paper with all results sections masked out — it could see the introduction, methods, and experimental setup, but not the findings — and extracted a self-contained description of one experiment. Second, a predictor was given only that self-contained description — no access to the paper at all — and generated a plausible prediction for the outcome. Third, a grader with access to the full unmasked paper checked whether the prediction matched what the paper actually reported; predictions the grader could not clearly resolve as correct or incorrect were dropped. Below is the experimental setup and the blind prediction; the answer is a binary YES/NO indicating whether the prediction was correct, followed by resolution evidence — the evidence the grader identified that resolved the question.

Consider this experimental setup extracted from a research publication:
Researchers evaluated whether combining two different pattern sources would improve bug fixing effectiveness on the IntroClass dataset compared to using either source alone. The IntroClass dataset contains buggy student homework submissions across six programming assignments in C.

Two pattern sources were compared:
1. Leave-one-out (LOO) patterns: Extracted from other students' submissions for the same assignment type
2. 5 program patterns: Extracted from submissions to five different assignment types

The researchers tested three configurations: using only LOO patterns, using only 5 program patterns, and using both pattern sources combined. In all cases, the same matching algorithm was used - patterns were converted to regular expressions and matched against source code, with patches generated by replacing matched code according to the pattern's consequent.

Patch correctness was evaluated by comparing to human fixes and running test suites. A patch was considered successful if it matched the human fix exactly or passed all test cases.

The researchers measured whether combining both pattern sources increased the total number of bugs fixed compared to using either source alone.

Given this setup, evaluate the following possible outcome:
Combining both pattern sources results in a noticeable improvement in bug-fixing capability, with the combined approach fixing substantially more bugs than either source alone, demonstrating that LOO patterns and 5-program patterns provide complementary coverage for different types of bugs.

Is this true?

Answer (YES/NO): YES